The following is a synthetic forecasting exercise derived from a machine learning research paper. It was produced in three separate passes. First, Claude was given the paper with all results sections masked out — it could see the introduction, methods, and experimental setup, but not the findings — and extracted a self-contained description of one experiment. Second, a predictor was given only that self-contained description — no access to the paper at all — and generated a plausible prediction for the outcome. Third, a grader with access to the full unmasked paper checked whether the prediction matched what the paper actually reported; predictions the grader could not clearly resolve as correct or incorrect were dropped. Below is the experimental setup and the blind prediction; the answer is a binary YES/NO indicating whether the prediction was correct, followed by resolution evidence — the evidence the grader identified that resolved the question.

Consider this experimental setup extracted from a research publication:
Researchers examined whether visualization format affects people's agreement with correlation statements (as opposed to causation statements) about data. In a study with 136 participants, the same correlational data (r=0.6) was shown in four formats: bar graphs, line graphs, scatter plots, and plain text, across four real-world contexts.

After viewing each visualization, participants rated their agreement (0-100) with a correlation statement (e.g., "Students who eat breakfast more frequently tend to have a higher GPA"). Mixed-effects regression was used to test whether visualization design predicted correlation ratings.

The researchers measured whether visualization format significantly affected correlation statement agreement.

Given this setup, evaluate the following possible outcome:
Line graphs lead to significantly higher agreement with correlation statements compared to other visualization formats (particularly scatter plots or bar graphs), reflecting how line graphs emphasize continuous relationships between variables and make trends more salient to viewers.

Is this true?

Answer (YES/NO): NO